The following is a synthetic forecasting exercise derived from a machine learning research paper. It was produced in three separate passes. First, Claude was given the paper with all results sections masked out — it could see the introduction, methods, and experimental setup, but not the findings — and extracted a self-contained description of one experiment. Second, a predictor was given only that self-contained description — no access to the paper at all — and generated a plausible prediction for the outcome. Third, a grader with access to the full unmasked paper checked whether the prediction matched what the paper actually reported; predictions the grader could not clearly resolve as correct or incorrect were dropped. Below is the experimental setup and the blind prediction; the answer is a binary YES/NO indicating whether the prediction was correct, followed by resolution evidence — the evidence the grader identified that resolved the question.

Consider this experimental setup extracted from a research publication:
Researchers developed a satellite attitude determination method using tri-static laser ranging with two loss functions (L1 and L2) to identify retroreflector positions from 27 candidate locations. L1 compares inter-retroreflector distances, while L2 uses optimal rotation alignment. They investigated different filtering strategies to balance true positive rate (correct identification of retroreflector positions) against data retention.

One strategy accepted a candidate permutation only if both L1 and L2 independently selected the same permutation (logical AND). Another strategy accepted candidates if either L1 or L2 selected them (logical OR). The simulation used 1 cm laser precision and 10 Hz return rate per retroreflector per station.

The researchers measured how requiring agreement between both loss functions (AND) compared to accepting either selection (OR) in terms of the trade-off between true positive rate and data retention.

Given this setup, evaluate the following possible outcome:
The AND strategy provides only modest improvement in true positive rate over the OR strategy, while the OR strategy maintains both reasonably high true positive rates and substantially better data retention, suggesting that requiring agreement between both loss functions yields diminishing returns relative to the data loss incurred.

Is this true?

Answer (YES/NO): NO